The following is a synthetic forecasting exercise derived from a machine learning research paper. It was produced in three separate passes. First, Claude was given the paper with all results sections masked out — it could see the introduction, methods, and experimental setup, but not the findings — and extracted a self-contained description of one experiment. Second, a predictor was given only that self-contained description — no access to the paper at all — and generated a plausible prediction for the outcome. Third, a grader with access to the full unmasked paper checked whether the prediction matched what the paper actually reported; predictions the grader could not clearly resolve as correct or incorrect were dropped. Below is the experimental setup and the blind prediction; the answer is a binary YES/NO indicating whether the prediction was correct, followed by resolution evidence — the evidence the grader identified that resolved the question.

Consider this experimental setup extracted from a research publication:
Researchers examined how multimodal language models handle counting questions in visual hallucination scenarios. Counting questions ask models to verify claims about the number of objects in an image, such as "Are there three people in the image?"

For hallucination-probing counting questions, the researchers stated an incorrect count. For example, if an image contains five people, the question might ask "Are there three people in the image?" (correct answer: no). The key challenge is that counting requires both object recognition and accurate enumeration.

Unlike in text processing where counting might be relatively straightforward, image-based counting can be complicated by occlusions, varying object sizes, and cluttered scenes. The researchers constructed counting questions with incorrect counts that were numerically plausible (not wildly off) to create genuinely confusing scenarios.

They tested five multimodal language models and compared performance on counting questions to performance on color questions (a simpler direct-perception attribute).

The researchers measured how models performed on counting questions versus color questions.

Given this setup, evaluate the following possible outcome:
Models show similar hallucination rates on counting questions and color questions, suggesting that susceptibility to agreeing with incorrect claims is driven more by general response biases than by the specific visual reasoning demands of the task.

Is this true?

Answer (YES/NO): NO